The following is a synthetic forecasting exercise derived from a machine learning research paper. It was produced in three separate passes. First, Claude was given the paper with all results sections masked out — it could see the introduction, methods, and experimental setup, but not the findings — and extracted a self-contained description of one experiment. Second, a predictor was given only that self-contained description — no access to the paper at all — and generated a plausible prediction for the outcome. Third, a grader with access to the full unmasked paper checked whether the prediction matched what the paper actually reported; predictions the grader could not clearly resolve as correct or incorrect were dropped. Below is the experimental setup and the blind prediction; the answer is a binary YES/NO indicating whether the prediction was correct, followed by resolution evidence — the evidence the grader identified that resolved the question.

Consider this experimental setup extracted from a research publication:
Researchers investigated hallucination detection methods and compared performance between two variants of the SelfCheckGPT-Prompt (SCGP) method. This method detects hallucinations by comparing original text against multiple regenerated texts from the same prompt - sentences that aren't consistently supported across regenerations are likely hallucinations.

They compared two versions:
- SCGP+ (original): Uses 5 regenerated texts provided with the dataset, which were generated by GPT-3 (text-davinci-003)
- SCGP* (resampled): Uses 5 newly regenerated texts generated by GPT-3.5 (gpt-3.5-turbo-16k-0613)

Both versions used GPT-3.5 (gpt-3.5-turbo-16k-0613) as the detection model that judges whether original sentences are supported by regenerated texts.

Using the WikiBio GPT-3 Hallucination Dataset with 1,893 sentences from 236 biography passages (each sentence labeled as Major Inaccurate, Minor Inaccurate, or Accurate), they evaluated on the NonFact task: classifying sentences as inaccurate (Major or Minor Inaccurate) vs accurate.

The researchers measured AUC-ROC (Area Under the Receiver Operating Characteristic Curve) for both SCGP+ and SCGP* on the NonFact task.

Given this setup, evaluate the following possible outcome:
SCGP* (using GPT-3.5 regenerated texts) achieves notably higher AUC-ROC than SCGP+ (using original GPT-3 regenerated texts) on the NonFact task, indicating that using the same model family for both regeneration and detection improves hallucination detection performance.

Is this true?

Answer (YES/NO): NO